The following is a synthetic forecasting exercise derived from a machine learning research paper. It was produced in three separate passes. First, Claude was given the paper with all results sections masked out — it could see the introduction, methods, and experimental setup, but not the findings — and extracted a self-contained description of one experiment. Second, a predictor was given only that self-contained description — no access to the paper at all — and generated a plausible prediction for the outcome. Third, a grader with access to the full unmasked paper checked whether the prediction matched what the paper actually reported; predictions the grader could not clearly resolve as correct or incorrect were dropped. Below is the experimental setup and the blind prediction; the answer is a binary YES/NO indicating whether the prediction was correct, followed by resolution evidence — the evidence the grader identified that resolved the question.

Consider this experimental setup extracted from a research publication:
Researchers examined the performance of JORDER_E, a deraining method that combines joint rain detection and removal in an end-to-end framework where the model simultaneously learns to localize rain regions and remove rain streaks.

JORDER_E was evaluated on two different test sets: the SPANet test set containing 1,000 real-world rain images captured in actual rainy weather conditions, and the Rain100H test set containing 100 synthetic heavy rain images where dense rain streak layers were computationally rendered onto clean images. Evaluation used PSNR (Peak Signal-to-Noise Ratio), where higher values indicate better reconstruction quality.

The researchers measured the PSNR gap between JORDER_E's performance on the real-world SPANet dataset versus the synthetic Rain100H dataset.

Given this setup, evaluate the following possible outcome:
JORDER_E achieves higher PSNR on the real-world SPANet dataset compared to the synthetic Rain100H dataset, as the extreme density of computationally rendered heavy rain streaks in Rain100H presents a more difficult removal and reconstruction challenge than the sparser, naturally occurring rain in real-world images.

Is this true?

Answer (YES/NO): YES